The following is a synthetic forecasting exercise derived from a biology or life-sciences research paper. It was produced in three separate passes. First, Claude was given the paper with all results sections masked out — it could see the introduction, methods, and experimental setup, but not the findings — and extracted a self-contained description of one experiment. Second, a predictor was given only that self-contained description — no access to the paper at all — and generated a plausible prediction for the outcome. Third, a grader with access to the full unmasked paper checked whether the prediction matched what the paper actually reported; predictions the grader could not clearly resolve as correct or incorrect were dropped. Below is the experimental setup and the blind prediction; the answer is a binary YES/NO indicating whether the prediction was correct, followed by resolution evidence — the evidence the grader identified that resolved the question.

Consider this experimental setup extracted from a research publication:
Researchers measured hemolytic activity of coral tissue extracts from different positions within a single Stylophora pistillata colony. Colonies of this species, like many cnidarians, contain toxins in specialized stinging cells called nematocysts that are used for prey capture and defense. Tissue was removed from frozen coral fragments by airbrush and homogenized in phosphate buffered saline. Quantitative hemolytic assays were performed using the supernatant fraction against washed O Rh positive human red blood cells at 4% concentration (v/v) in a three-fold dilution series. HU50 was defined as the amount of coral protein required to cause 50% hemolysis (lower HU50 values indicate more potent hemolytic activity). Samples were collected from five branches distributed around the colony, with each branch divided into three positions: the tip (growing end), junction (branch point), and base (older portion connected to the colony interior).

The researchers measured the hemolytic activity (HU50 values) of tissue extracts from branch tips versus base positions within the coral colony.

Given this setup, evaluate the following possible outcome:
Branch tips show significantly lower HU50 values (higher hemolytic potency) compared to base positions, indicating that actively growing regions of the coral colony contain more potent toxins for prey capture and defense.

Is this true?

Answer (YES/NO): YES